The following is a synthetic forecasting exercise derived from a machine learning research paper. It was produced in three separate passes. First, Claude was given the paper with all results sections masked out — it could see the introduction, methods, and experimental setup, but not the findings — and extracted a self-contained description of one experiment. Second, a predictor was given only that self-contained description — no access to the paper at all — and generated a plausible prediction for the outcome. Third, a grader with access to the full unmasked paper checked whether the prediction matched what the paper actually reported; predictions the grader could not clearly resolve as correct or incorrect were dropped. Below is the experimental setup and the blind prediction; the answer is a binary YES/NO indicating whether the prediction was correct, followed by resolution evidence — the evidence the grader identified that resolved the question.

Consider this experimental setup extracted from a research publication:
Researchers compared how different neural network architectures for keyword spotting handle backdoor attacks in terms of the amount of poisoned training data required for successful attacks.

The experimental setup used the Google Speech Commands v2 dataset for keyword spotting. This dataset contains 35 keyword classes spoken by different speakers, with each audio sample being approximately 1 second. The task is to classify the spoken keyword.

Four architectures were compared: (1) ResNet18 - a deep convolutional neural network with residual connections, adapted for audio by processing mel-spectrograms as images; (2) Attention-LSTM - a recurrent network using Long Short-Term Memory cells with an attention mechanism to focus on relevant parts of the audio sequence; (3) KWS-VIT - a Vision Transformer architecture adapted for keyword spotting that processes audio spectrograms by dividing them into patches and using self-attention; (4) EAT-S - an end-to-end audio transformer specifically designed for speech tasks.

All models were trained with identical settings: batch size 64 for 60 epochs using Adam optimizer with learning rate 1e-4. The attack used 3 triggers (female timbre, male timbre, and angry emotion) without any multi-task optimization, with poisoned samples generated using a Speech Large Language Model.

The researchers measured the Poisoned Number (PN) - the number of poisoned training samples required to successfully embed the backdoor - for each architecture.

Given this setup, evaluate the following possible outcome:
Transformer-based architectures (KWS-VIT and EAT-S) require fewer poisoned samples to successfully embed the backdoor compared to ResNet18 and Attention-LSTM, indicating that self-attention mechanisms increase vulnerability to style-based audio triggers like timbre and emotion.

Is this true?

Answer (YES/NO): NO